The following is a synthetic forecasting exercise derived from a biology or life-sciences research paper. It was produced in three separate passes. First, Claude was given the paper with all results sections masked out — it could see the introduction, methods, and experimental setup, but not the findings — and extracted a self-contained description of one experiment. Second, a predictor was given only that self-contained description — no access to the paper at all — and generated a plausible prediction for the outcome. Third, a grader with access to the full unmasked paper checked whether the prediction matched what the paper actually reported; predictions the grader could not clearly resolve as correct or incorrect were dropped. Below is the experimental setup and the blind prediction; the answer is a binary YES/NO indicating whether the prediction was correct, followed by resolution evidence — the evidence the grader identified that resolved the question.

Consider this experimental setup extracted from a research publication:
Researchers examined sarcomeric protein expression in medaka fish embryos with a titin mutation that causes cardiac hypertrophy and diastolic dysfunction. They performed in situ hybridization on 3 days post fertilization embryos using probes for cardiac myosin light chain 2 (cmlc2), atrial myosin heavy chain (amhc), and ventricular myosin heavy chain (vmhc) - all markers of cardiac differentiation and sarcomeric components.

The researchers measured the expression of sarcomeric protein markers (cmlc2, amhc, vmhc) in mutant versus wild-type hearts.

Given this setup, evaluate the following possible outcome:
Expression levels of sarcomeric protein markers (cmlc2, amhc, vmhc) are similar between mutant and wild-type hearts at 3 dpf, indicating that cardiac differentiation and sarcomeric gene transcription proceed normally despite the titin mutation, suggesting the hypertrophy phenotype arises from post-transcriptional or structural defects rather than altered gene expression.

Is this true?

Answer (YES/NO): YES